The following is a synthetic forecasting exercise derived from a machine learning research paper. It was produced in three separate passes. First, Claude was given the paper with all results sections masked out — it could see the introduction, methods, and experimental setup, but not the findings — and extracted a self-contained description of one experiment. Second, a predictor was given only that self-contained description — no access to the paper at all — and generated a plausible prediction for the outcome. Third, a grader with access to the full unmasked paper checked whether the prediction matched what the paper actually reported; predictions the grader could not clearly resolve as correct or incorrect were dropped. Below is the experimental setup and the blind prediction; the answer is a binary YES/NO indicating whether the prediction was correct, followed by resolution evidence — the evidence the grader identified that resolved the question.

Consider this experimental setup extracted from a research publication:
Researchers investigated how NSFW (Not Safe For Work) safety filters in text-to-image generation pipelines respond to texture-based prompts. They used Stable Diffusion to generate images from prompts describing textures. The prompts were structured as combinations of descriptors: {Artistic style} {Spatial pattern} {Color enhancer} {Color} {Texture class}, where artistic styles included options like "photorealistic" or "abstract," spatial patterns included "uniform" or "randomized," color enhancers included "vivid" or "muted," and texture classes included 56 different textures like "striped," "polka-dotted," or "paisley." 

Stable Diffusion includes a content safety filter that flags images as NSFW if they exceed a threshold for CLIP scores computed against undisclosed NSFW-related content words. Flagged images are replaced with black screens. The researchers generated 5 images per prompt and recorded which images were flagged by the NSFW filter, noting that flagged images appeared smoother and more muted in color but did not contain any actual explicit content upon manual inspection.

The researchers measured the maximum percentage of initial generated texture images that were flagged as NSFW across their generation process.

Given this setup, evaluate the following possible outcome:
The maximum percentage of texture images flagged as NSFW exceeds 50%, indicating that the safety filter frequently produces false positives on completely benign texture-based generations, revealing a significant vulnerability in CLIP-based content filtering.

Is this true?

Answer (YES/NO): YES